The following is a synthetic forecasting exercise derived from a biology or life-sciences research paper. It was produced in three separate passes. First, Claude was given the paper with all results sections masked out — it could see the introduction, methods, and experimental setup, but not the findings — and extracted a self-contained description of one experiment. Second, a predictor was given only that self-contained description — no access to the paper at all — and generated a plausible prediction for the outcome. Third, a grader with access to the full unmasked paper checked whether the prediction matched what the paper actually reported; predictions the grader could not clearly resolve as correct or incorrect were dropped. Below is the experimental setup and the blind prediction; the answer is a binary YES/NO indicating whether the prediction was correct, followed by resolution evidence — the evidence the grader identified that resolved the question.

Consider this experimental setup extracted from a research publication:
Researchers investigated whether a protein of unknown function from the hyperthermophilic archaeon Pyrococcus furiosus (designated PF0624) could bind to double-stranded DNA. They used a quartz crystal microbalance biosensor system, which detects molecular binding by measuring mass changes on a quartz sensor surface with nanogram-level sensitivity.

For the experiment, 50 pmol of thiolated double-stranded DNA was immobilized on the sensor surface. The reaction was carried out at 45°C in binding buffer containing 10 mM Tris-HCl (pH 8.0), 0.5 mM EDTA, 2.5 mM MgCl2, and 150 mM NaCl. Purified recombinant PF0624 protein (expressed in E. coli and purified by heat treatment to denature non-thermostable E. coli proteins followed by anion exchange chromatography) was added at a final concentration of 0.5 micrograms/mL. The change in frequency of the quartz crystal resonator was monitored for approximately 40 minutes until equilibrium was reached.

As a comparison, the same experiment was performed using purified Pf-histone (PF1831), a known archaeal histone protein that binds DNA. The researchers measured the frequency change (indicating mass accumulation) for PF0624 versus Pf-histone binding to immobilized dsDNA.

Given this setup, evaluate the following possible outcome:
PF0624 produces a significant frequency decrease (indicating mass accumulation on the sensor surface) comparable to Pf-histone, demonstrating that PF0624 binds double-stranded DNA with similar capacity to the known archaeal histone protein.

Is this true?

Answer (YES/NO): YES